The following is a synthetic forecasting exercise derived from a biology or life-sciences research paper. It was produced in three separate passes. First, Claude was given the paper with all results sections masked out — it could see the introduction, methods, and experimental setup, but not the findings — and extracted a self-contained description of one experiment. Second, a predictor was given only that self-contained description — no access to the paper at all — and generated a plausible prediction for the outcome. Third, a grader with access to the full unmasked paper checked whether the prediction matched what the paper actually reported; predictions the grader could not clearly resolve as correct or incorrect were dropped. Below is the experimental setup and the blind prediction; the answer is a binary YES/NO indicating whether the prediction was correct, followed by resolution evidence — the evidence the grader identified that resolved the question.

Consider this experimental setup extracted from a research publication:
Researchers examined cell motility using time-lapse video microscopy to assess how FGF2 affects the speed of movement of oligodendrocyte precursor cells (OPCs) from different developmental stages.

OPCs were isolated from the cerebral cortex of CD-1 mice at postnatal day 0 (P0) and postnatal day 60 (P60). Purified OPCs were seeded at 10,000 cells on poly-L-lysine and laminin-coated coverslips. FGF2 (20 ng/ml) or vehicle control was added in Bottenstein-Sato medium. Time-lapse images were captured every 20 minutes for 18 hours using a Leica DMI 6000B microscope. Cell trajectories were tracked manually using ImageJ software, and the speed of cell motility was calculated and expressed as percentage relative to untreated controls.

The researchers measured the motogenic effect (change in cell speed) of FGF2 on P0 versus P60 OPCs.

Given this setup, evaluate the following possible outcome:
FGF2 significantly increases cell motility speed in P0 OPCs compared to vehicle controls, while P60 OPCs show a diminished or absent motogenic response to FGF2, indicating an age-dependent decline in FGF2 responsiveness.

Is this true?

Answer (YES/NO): NO